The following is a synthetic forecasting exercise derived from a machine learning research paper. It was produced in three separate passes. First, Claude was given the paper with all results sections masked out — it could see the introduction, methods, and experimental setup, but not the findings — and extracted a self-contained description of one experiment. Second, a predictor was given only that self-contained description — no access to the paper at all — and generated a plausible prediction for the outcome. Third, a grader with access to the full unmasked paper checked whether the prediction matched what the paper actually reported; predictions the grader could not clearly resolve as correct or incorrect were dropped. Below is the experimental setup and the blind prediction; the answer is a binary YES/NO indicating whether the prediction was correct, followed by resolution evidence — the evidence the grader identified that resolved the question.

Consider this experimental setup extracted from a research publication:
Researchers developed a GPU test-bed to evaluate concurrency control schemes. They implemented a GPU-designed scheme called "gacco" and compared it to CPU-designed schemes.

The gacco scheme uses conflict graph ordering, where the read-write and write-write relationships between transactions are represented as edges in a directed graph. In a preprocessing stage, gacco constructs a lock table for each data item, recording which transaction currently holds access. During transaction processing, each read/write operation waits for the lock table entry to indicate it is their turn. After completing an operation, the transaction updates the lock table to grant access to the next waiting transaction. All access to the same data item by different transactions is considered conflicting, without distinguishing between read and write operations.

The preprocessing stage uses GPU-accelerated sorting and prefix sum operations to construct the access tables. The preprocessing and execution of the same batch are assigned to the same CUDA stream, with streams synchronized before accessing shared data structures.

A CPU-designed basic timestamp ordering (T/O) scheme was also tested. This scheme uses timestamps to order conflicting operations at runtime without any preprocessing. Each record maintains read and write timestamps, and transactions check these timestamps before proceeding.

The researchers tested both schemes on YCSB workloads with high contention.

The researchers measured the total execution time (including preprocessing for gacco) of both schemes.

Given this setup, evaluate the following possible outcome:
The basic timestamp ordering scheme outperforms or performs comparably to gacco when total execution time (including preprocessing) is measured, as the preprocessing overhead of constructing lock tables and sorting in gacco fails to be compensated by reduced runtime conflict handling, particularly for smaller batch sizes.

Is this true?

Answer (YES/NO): NO